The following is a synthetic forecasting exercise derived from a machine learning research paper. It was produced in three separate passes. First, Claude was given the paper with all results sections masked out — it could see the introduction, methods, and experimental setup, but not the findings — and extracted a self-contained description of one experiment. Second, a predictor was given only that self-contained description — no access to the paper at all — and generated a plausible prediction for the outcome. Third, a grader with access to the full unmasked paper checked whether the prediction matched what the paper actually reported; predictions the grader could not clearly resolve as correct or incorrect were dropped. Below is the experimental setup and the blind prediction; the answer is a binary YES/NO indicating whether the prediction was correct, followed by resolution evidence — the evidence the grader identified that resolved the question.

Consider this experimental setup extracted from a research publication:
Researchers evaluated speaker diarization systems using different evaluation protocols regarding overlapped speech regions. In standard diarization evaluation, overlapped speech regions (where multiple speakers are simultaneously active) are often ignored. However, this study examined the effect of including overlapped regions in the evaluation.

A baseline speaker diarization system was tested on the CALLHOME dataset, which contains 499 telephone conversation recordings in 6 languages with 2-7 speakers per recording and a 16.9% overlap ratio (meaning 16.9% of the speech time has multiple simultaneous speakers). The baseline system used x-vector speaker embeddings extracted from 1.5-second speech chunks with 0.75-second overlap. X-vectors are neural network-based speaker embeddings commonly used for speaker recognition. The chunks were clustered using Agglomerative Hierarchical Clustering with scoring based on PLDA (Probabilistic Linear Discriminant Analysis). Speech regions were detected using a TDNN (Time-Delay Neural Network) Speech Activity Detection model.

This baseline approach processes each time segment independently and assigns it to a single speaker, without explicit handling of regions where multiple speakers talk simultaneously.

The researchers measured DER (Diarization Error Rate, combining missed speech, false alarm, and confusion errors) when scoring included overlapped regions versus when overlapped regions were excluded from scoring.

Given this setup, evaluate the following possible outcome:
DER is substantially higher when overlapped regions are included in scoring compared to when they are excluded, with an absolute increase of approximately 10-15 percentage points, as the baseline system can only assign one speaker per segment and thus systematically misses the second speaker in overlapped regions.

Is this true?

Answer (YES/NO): NO